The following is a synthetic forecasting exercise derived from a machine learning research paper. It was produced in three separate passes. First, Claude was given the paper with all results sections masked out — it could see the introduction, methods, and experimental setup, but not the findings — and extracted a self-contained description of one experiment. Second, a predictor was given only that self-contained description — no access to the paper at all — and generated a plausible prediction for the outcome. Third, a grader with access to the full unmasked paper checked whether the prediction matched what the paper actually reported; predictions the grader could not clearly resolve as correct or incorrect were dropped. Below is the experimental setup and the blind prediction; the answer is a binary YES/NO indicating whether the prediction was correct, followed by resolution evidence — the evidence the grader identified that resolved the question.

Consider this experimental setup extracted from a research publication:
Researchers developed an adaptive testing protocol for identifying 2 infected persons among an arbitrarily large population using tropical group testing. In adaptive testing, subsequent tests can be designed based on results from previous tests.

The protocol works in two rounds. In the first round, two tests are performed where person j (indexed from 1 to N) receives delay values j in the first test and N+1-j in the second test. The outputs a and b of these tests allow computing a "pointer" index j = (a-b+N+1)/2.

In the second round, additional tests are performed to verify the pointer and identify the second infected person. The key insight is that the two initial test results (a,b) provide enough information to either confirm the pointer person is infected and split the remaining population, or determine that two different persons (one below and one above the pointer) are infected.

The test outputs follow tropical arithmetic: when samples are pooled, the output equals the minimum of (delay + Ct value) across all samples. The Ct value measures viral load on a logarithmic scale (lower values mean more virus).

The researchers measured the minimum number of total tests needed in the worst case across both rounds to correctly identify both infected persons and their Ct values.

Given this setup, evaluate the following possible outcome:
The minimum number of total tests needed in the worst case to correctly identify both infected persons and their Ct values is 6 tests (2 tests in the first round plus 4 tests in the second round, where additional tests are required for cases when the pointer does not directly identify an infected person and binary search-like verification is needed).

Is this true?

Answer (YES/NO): NO